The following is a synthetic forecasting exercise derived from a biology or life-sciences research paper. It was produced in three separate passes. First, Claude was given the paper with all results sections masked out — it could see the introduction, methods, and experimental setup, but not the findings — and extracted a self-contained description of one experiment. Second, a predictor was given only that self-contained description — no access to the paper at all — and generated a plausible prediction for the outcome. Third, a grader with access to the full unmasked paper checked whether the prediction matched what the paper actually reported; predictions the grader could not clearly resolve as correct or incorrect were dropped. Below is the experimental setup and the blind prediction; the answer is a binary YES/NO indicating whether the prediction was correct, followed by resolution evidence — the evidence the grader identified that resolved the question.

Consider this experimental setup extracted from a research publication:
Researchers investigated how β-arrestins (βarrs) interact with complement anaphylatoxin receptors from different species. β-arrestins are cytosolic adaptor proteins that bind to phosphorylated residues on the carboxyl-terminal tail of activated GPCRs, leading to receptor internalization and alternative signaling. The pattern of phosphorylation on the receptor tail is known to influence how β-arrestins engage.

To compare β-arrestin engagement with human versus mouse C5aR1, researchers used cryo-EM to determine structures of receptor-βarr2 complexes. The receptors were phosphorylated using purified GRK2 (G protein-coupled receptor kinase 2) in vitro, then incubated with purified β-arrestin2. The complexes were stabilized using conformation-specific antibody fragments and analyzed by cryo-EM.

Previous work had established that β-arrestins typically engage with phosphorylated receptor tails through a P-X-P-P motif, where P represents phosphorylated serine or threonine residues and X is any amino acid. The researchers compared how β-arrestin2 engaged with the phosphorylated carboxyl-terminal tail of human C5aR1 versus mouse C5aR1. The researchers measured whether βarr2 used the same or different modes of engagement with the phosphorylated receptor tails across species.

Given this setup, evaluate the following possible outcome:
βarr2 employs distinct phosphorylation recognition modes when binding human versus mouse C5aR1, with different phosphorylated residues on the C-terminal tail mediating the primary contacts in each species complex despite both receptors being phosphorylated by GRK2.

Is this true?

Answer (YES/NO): YES